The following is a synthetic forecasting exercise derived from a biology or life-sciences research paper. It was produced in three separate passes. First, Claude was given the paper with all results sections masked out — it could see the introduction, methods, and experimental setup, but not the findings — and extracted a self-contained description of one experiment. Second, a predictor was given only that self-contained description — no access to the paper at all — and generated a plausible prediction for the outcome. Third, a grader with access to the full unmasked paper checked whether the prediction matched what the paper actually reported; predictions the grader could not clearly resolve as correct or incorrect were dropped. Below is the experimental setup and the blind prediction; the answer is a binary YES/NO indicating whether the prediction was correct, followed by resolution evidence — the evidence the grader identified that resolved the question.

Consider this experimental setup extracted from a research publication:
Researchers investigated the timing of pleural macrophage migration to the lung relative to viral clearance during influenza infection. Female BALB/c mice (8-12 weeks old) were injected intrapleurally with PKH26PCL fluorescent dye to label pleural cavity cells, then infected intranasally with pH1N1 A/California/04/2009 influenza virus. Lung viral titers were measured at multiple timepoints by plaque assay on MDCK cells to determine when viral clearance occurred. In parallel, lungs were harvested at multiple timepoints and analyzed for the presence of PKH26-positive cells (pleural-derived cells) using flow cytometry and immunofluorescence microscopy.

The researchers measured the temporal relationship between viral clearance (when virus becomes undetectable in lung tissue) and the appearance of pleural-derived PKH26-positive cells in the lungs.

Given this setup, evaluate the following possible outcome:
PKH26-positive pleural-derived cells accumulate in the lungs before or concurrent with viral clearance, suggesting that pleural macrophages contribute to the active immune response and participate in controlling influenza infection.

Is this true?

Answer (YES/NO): NO